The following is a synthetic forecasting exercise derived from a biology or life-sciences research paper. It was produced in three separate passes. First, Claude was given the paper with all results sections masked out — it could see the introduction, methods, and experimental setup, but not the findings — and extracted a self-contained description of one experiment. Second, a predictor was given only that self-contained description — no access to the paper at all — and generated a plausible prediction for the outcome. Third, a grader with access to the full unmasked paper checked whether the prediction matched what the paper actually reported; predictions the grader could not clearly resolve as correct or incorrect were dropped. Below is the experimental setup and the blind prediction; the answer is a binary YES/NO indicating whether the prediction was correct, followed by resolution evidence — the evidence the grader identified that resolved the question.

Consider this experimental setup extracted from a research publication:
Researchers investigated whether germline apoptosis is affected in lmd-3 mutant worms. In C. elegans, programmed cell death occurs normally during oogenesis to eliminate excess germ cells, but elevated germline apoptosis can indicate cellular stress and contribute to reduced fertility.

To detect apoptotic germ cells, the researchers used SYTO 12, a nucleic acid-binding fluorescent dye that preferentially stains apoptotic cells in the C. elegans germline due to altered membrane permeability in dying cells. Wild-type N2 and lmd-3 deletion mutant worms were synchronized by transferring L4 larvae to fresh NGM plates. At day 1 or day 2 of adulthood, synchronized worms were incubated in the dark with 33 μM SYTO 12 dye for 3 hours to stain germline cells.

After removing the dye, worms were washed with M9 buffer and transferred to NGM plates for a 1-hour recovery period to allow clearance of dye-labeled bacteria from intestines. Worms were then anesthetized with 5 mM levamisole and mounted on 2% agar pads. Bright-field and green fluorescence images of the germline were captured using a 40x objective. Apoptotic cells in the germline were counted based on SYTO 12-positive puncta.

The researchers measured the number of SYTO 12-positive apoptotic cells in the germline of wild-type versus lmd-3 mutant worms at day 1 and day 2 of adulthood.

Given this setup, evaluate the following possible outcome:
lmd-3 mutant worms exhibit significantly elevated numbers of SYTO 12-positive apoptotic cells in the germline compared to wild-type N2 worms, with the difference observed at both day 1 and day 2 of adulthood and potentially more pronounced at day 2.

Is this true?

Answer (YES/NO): YES